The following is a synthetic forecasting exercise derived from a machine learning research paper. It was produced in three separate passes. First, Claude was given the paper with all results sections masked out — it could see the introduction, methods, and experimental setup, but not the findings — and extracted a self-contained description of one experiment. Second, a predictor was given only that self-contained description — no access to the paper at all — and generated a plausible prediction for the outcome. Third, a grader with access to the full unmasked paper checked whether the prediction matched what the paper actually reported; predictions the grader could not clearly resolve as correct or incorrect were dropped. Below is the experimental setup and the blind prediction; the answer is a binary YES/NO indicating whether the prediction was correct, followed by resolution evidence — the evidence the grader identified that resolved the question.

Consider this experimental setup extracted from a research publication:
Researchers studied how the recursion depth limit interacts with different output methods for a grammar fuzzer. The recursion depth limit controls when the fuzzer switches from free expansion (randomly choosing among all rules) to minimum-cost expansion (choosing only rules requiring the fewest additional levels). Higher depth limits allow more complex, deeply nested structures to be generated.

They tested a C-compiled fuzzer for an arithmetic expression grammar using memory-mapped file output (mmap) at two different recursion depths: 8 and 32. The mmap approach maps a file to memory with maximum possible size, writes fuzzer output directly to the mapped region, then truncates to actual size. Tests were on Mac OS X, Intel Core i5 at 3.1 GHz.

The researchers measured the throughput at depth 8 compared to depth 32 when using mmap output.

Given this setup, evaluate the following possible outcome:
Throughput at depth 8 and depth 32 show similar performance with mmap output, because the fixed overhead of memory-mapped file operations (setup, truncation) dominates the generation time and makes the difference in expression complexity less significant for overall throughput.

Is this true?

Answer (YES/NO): NO